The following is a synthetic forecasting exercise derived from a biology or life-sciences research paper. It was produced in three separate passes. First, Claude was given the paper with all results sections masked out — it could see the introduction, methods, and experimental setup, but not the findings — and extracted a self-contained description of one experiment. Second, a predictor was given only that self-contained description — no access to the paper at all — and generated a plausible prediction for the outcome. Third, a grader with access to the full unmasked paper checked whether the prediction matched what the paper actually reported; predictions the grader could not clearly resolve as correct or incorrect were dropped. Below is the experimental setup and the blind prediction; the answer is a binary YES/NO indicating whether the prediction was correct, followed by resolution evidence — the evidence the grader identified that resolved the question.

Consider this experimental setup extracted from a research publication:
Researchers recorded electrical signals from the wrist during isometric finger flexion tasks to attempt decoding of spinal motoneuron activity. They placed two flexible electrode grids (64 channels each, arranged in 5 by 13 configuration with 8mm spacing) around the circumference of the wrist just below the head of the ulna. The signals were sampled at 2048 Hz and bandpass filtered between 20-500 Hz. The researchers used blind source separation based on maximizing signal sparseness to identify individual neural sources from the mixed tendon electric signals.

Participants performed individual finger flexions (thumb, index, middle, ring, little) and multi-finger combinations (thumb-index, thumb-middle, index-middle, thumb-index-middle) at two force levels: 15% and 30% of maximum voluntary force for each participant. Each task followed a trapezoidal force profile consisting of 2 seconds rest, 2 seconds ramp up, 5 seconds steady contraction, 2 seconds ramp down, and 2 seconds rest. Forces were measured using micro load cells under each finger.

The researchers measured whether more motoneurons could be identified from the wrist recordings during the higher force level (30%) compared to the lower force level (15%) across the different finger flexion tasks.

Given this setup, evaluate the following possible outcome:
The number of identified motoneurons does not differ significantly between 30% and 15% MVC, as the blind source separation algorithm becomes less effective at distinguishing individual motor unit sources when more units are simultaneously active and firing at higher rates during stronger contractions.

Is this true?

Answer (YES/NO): NO